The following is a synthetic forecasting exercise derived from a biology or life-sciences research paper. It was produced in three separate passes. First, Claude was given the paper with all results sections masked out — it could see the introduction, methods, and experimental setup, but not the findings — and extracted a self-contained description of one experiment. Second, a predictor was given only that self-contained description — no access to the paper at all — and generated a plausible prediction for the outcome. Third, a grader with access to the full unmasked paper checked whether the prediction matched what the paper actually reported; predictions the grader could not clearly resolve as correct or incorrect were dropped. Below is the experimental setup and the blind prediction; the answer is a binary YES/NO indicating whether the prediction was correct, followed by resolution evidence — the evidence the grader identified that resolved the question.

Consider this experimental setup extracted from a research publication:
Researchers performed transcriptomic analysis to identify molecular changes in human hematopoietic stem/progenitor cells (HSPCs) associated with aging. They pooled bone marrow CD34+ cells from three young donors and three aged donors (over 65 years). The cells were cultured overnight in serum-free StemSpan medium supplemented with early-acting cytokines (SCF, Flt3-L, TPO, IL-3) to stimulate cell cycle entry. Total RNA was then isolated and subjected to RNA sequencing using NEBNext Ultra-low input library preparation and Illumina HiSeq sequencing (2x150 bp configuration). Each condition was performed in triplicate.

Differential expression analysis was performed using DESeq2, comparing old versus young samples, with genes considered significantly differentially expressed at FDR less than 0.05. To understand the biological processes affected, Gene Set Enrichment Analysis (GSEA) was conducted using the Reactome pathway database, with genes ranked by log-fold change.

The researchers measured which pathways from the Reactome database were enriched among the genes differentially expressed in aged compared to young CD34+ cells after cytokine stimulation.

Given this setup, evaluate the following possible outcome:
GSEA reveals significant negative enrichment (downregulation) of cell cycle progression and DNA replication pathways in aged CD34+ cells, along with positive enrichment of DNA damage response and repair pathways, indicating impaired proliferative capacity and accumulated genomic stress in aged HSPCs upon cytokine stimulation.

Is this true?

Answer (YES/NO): NO